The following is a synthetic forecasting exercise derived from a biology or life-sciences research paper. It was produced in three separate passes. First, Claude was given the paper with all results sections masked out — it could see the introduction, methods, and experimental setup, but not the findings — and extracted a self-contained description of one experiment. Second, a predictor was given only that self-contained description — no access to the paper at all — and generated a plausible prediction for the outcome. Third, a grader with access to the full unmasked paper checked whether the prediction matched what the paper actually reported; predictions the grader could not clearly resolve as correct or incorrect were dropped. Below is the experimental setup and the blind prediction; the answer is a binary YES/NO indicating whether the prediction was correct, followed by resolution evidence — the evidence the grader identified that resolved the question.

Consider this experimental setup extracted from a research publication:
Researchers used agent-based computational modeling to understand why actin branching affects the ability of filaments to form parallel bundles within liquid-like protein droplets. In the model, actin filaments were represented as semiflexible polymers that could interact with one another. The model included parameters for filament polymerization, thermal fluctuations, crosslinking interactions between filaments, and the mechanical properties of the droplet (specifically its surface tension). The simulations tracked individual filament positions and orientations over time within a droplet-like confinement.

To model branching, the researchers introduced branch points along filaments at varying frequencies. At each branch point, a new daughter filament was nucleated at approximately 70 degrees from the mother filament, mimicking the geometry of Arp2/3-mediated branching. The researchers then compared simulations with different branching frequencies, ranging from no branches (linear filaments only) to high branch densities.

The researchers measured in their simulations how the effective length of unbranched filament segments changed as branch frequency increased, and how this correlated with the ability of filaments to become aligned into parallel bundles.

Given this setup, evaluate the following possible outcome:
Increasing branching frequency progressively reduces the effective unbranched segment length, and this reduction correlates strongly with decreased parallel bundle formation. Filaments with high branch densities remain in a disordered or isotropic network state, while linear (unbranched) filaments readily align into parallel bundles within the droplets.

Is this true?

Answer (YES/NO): YES